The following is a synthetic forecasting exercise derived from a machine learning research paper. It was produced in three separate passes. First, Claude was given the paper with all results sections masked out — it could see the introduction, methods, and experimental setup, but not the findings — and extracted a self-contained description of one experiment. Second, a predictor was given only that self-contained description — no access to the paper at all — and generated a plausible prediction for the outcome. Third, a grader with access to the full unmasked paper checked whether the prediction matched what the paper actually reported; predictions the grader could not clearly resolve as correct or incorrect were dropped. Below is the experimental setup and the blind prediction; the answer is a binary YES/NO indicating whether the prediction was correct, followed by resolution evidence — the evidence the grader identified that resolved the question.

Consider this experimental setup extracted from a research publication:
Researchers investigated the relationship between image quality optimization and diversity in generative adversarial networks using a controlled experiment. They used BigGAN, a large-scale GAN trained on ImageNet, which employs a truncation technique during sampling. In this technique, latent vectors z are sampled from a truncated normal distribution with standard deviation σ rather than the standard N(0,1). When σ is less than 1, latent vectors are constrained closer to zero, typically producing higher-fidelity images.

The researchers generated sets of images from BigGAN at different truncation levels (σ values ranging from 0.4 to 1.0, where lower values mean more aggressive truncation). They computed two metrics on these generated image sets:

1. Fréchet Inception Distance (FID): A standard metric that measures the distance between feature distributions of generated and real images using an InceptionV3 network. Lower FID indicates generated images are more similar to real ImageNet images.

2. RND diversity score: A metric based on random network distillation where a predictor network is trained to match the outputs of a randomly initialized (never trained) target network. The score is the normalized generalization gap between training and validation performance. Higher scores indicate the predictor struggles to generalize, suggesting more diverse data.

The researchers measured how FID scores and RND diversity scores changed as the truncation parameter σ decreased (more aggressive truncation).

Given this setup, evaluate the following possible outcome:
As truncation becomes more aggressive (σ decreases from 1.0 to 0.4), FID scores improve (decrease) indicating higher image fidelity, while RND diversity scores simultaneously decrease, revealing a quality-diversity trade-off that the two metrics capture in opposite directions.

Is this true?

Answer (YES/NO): NO